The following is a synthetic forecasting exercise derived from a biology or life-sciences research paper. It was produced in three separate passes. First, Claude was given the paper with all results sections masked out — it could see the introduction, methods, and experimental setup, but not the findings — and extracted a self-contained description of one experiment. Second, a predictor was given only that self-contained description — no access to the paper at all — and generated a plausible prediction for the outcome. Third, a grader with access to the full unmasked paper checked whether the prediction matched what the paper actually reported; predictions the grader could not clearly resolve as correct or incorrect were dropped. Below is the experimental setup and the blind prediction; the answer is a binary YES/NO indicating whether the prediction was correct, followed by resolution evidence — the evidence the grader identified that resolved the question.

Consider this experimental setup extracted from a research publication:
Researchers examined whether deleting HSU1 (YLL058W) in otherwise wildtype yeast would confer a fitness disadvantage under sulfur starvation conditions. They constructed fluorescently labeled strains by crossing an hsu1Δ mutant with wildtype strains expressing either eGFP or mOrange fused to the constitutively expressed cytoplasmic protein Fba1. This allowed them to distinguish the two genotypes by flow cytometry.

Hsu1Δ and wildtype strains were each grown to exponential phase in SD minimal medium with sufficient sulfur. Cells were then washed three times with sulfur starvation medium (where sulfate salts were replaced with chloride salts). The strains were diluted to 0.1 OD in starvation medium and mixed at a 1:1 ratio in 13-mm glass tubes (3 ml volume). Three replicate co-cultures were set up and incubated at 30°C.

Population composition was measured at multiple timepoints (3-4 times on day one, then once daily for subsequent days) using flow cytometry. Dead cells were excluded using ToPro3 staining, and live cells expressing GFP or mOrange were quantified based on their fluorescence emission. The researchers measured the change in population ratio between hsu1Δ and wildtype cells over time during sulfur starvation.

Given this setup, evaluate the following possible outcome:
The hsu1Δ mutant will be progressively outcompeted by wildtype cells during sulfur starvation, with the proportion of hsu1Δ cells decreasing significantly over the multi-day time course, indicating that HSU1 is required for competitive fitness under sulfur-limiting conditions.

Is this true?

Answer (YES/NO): NO